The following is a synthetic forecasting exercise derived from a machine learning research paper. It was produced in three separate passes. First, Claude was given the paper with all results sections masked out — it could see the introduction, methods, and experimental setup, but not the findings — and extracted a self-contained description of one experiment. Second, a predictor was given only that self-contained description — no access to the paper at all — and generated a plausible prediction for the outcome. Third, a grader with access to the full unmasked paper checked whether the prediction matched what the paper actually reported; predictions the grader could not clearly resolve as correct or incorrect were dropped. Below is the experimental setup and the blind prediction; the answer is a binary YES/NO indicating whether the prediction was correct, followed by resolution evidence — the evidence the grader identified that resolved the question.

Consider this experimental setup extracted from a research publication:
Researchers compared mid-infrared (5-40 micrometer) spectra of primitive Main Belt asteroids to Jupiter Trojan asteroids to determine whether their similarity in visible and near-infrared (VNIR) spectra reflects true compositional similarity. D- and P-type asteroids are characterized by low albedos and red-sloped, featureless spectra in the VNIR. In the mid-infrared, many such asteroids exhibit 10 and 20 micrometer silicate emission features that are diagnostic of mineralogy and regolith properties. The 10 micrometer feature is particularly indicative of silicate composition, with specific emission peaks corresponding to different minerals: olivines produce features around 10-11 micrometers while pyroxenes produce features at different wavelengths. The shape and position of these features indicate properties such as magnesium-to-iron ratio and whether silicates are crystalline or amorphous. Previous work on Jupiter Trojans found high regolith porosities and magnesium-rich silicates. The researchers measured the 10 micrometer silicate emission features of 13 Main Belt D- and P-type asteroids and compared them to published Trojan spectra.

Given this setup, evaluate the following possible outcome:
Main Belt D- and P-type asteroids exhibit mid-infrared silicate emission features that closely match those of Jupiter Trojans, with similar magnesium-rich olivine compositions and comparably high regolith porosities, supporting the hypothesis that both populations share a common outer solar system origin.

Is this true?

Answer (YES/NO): NO